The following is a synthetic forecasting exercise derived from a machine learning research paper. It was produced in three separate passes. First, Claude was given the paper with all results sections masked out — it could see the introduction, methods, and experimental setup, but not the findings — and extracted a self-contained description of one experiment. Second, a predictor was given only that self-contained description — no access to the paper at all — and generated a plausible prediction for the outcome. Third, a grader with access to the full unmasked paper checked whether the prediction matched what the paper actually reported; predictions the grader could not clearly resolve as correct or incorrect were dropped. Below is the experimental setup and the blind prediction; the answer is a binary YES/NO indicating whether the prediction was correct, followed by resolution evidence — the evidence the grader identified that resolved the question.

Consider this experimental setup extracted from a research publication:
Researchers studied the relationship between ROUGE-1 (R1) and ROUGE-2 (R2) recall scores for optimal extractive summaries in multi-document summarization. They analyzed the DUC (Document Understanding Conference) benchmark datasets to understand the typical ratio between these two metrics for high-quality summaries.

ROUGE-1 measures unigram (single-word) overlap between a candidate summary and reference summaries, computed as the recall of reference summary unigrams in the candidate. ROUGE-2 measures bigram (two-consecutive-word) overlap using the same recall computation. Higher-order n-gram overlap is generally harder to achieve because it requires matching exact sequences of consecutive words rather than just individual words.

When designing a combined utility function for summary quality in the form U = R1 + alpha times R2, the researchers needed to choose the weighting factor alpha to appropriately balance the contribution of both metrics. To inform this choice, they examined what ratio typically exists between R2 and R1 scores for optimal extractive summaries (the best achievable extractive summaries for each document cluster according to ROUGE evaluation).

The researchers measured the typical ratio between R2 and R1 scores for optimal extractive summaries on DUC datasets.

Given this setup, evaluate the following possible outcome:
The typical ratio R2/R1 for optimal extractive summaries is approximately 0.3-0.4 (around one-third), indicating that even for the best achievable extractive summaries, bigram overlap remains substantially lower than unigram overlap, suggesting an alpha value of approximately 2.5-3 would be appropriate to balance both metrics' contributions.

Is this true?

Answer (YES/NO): NO